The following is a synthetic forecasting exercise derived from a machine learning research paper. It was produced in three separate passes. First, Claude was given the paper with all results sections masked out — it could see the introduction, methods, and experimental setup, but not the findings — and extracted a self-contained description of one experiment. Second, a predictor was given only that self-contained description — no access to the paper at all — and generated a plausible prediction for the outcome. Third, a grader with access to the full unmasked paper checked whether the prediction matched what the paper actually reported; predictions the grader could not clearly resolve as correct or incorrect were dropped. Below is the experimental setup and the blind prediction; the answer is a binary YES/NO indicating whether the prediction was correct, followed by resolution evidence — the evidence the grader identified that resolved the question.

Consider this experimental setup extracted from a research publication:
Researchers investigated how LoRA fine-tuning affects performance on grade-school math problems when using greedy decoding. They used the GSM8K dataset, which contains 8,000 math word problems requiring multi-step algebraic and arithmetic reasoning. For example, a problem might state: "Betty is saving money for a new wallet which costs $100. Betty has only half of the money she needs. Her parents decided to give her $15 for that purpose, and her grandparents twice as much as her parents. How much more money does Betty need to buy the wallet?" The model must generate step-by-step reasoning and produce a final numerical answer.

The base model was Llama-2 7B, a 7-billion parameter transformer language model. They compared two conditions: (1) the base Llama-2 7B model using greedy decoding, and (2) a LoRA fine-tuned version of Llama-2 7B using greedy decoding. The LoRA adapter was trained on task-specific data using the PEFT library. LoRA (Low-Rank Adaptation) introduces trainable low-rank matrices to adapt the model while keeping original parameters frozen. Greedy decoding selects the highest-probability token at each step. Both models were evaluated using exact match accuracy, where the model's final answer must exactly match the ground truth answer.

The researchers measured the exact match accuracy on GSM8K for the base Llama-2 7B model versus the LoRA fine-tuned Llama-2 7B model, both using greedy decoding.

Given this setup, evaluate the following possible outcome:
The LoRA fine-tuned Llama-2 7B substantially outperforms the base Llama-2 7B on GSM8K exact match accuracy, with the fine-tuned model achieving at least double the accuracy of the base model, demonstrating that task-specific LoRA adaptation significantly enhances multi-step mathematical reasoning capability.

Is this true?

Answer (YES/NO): NO